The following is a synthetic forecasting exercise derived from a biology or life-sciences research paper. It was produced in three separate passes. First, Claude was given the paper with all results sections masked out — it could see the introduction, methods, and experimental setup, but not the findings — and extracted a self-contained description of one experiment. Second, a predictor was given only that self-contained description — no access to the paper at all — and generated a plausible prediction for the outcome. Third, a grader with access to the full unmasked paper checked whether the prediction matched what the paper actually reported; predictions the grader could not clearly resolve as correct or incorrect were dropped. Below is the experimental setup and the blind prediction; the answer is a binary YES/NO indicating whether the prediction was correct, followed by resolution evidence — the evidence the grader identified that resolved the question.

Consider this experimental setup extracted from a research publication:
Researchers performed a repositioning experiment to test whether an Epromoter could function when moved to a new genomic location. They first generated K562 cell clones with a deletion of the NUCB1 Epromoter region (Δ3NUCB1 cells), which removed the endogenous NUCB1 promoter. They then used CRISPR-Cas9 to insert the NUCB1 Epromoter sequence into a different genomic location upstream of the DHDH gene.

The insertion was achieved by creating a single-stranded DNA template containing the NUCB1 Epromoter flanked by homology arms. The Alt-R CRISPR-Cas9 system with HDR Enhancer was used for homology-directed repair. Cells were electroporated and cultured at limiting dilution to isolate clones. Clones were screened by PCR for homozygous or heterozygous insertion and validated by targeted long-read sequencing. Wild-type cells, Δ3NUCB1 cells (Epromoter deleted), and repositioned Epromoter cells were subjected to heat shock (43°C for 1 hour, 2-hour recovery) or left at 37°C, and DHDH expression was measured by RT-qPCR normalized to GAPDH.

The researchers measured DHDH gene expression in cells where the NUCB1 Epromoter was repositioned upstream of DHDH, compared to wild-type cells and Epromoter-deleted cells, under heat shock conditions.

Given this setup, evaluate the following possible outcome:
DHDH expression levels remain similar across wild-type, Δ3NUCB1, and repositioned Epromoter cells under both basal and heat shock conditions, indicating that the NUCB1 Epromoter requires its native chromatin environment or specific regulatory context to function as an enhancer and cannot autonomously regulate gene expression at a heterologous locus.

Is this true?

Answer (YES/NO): NO